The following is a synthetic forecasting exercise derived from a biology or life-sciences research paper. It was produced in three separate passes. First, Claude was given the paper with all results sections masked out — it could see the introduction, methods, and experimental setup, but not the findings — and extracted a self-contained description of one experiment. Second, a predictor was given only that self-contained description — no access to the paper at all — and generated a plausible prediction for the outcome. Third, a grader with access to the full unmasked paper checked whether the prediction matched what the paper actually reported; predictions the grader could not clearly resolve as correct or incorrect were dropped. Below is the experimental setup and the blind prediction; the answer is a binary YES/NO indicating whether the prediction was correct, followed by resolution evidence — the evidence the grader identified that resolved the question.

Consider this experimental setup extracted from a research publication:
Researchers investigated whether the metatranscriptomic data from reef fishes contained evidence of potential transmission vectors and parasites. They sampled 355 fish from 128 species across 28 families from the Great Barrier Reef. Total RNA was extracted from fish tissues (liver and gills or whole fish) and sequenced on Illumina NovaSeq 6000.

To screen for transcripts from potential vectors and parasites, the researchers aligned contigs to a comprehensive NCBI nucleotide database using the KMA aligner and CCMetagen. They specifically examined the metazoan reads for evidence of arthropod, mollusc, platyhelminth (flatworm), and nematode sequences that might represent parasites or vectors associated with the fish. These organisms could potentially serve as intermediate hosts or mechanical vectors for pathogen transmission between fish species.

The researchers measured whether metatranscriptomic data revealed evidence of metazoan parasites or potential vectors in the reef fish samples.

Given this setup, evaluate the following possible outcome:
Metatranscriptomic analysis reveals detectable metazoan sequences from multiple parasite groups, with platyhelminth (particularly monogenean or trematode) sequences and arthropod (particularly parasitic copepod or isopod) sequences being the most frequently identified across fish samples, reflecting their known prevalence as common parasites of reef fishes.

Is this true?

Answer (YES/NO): NO